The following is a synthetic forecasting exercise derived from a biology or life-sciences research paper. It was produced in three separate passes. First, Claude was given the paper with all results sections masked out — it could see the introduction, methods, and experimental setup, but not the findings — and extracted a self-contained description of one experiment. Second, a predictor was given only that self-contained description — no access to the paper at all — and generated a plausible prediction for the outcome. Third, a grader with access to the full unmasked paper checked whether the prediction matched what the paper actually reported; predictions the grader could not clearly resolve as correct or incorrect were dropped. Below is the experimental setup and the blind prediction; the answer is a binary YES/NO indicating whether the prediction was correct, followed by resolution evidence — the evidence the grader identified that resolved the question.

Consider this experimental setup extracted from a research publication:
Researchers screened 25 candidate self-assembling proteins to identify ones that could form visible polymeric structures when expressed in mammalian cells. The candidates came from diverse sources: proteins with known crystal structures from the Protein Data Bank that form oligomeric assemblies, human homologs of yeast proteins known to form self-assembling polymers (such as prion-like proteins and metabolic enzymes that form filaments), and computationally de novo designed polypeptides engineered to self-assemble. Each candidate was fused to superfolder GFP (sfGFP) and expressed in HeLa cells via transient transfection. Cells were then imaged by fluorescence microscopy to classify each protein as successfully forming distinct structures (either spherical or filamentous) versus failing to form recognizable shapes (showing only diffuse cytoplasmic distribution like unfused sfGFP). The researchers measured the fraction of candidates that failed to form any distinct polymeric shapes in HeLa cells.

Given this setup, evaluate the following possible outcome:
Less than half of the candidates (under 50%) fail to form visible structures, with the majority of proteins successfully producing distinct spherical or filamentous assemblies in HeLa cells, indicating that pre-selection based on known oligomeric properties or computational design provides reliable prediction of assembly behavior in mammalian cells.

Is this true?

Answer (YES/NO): YES